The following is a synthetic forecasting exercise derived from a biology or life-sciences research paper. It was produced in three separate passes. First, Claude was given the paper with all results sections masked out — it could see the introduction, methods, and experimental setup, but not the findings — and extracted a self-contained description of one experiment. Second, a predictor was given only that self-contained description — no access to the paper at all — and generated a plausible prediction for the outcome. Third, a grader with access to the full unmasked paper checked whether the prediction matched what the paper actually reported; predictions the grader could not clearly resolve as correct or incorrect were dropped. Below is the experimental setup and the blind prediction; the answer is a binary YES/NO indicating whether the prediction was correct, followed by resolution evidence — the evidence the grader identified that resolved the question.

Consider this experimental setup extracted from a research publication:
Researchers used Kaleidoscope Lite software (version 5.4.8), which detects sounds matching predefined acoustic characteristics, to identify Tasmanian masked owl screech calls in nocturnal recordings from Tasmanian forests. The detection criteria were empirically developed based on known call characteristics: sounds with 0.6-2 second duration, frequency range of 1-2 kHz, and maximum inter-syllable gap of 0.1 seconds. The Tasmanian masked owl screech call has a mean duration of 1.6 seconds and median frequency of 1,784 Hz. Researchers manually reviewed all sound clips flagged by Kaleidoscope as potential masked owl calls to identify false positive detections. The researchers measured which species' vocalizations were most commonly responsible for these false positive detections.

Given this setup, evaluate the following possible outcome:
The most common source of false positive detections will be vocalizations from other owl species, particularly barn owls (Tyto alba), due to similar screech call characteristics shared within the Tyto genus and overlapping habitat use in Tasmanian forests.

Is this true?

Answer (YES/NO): NO